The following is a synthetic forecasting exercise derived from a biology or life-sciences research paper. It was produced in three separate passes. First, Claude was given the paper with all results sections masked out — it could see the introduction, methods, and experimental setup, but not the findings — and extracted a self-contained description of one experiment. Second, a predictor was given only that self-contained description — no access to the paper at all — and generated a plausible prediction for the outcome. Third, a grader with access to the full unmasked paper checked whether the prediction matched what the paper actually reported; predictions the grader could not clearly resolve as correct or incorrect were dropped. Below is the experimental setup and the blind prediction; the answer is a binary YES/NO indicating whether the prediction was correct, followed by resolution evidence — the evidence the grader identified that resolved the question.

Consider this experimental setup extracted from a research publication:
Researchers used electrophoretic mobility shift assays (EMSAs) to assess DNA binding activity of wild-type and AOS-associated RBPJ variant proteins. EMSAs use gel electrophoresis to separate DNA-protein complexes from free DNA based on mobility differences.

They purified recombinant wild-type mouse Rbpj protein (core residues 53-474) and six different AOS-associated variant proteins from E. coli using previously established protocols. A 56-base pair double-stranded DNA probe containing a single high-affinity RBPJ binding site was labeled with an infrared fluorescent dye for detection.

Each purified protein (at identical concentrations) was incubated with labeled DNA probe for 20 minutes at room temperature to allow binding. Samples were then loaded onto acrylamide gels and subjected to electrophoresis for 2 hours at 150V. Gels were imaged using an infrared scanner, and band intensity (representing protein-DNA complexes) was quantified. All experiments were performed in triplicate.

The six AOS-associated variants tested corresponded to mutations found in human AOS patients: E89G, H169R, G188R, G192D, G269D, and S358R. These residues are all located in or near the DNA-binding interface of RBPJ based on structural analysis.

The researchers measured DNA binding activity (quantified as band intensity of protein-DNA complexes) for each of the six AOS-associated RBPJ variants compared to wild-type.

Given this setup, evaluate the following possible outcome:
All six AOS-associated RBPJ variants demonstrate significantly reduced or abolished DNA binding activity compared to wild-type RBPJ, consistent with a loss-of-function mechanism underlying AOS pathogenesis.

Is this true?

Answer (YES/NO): NO